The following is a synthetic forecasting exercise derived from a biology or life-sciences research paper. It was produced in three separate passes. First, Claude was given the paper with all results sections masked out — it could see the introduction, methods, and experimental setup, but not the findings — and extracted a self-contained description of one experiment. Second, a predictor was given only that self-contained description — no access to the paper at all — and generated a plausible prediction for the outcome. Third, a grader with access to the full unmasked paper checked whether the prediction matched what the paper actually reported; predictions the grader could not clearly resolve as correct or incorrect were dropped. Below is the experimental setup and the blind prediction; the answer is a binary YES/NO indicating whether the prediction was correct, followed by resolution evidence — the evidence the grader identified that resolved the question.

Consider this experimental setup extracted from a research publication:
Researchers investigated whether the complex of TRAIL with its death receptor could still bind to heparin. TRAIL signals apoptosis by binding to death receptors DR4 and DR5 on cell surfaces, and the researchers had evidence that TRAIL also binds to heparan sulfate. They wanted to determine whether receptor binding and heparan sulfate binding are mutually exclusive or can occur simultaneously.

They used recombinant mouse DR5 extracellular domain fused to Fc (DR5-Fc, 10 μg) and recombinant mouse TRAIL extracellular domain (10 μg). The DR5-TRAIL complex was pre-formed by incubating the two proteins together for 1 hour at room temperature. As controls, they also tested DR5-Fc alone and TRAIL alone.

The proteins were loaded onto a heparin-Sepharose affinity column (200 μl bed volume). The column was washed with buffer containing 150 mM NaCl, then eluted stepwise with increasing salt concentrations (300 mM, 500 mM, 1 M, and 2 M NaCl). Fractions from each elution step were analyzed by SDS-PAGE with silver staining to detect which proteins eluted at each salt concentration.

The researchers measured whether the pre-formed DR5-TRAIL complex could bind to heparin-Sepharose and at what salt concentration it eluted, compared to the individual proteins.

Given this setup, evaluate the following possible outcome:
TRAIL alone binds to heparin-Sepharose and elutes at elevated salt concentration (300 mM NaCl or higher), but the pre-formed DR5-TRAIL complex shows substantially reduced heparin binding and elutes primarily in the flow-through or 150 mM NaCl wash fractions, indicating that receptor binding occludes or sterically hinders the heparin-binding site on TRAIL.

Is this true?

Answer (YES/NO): NO